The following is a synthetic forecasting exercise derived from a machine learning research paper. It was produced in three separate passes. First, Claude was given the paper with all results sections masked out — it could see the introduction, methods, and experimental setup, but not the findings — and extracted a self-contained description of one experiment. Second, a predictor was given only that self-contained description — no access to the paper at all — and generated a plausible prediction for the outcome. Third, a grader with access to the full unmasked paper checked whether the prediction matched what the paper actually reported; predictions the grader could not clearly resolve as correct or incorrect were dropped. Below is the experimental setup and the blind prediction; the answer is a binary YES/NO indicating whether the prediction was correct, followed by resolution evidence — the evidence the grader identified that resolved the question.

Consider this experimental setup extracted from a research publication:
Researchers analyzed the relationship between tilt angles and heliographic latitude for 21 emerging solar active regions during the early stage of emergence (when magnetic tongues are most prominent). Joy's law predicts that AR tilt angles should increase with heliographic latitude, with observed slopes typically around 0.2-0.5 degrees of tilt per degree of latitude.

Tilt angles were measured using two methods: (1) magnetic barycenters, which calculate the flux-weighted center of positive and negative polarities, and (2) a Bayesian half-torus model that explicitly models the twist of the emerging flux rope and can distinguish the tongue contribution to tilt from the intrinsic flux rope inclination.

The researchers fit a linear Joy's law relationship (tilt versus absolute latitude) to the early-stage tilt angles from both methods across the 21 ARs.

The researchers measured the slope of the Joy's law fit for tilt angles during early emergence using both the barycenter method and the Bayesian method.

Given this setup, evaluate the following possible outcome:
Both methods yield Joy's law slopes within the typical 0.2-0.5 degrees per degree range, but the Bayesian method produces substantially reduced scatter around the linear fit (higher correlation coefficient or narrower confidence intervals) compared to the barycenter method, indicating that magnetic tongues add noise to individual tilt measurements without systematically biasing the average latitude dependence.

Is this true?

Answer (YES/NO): NO